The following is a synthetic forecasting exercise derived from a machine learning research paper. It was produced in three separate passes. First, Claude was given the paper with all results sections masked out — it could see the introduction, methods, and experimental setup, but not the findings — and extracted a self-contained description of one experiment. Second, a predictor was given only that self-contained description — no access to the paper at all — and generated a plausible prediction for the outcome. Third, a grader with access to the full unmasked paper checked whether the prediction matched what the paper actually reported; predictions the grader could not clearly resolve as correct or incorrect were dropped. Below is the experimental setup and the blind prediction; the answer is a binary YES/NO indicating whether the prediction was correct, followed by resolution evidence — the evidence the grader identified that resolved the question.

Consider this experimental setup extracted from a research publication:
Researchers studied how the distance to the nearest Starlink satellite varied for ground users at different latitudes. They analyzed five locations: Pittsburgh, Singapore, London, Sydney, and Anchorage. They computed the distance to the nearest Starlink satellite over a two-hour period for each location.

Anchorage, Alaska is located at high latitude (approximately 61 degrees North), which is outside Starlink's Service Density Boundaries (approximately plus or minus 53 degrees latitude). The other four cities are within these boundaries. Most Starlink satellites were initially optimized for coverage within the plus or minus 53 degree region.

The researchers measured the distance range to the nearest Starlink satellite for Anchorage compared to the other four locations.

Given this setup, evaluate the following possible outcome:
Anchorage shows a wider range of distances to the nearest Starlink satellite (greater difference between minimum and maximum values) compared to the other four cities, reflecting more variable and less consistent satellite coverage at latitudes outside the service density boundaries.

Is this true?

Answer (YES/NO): NO